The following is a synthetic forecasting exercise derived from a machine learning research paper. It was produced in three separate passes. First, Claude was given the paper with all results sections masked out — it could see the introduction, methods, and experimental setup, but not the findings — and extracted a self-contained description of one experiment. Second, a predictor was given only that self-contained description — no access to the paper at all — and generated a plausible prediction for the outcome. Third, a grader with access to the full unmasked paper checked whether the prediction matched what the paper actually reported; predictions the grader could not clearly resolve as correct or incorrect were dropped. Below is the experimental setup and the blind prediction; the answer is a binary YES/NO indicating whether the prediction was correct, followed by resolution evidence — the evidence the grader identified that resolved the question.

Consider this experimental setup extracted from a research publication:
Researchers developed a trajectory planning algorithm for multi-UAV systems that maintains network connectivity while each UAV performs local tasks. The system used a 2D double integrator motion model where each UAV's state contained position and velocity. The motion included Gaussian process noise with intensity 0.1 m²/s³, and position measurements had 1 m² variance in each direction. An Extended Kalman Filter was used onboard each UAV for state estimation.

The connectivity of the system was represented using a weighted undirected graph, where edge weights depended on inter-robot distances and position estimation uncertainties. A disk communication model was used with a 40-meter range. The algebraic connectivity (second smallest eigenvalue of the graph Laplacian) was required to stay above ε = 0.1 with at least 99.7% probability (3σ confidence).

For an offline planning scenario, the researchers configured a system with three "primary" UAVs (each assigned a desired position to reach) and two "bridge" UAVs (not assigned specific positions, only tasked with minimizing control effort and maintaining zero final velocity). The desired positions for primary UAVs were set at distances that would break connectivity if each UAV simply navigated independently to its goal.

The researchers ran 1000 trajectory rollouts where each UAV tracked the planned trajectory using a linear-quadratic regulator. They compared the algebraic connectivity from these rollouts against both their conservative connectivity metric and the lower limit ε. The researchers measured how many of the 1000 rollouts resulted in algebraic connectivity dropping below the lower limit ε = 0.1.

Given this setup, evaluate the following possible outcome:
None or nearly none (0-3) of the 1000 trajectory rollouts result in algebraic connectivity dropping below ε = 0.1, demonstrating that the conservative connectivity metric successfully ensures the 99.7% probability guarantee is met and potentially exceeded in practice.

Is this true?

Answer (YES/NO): YES